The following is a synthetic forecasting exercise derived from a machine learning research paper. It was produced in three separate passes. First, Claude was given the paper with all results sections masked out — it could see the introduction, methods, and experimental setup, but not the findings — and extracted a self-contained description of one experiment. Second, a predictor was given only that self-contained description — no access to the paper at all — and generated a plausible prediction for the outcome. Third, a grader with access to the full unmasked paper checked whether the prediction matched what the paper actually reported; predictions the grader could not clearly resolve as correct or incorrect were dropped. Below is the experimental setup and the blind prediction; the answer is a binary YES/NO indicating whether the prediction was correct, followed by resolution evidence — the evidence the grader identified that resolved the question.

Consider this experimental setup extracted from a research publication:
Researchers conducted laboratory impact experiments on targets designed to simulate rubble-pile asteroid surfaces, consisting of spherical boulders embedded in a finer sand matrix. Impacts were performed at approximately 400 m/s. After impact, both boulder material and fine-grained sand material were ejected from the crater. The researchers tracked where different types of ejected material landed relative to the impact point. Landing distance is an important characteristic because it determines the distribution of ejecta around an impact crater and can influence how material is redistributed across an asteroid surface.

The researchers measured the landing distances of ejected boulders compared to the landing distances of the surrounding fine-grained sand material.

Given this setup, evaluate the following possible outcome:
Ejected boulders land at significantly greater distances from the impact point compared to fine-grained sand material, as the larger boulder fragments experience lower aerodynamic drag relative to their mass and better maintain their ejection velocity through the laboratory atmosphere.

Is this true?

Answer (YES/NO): YES